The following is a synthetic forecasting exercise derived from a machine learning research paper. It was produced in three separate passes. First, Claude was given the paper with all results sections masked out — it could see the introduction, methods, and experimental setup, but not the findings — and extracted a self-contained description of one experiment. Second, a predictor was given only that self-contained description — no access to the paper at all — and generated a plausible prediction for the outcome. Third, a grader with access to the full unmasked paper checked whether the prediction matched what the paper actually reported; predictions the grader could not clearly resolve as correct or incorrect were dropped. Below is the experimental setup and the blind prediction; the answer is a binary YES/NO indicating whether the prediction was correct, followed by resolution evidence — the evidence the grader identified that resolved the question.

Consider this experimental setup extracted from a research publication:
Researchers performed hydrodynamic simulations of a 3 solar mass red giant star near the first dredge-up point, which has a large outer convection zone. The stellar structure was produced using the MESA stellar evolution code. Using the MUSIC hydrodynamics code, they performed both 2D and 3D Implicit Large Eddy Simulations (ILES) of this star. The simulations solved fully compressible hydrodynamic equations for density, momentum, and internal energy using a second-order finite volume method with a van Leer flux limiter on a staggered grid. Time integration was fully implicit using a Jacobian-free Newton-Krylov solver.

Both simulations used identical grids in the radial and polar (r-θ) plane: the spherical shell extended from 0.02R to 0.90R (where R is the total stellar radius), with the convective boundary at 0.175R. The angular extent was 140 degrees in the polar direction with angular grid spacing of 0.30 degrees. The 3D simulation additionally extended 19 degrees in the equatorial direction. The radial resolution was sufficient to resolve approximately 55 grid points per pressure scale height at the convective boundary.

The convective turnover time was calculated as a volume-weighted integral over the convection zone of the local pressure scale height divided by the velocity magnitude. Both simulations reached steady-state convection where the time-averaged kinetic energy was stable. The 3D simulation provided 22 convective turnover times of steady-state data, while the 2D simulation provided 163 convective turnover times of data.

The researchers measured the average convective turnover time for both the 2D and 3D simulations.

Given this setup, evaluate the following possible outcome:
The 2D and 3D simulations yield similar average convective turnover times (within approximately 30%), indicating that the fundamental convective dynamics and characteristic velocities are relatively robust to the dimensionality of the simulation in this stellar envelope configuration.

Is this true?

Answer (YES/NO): NO